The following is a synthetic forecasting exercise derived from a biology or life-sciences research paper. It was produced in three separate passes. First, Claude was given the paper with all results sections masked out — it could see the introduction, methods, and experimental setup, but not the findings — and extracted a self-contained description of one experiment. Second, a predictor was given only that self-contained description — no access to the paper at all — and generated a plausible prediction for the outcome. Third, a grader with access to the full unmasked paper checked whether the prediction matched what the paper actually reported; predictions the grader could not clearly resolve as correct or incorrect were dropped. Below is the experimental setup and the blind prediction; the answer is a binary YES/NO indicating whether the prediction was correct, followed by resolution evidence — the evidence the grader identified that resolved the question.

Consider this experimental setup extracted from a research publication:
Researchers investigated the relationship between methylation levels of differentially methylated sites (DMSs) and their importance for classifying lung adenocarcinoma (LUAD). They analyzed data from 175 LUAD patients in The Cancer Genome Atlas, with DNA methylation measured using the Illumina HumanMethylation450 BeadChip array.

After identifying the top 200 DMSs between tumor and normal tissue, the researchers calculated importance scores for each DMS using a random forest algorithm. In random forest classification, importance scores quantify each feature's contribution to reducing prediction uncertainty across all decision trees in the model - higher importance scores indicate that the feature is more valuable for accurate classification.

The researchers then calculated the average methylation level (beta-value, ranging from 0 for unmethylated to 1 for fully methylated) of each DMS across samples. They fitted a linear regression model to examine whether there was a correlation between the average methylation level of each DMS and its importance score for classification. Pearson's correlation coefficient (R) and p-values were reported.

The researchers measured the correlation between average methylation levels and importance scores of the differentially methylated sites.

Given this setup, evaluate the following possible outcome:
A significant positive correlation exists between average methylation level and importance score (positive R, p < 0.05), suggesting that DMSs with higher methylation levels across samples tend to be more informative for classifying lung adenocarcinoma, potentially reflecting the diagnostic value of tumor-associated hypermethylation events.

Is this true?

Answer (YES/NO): YES